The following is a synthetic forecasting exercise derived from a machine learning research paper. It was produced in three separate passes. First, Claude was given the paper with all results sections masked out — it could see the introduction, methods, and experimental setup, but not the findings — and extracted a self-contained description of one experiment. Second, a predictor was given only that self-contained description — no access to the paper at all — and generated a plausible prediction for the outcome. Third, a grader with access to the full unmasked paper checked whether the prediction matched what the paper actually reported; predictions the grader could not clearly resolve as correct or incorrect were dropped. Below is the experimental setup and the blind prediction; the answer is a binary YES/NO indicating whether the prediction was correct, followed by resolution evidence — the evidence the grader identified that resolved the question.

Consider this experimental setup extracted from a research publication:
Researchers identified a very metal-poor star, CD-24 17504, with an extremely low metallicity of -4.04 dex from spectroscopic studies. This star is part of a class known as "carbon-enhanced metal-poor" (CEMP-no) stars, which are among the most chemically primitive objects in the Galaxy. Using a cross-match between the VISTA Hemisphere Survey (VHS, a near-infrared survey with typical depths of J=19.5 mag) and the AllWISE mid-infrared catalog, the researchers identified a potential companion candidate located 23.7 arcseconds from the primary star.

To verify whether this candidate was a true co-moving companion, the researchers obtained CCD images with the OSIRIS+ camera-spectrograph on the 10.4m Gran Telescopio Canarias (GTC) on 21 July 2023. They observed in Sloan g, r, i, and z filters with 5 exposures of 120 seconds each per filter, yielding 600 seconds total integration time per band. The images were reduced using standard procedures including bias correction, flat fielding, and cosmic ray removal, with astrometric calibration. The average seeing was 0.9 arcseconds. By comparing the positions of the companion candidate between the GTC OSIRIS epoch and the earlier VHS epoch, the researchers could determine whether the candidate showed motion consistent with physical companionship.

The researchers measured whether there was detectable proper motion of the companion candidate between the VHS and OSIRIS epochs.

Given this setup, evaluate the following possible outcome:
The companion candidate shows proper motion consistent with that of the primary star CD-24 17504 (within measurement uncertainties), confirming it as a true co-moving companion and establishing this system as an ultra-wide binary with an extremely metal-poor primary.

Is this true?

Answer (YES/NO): NO